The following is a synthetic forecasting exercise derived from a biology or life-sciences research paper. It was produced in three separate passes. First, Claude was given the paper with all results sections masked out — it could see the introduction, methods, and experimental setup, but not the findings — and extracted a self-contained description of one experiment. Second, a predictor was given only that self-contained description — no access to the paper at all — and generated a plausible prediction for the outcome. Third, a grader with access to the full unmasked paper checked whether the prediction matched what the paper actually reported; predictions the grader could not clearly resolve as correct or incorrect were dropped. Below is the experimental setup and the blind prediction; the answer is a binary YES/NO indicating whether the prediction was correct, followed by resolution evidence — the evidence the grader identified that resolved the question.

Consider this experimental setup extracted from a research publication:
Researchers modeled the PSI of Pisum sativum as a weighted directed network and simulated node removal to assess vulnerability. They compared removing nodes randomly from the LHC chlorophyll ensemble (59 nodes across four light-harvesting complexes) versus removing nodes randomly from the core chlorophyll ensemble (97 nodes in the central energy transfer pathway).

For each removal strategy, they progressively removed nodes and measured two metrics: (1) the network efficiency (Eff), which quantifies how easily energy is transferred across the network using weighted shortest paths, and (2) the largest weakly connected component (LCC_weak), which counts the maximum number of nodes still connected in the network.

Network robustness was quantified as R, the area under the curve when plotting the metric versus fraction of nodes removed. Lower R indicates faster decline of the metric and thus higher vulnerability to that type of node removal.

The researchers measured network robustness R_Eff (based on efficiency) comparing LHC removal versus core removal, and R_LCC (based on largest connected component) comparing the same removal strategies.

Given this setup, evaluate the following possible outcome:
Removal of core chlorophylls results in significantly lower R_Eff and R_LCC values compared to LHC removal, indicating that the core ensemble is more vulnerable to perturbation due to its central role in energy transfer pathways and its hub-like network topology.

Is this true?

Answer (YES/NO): YES